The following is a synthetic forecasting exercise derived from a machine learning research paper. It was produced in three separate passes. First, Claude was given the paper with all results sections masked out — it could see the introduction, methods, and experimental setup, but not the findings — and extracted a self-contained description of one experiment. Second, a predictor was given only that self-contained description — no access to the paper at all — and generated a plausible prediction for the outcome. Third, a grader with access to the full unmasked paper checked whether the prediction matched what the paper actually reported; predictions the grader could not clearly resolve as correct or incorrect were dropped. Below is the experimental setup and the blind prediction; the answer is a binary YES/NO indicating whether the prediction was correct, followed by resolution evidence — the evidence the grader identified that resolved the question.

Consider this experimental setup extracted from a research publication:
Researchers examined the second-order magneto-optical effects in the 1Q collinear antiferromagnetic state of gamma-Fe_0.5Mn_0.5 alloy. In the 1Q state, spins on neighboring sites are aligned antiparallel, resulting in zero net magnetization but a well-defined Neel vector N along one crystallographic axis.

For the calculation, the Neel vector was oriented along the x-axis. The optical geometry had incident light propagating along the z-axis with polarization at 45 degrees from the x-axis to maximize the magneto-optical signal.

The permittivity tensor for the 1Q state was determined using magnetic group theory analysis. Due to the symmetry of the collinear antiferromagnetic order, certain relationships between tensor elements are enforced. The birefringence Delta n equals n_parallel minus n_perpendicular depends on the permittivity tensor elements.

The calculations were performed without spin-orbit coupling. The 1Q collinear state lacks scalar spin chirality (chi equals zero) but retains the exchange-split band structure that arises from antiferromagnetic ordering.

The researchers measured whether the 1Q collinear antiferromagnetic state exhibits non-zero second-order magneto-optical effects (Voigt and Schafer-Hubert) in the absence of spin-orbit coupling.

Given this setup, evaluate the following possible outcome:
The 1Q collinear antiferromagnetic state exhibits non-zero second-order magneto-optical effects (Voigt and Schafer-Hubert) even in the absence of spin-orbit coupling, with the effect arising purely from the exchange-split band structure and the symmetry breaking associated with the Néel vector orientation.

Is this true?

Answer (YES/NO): YES